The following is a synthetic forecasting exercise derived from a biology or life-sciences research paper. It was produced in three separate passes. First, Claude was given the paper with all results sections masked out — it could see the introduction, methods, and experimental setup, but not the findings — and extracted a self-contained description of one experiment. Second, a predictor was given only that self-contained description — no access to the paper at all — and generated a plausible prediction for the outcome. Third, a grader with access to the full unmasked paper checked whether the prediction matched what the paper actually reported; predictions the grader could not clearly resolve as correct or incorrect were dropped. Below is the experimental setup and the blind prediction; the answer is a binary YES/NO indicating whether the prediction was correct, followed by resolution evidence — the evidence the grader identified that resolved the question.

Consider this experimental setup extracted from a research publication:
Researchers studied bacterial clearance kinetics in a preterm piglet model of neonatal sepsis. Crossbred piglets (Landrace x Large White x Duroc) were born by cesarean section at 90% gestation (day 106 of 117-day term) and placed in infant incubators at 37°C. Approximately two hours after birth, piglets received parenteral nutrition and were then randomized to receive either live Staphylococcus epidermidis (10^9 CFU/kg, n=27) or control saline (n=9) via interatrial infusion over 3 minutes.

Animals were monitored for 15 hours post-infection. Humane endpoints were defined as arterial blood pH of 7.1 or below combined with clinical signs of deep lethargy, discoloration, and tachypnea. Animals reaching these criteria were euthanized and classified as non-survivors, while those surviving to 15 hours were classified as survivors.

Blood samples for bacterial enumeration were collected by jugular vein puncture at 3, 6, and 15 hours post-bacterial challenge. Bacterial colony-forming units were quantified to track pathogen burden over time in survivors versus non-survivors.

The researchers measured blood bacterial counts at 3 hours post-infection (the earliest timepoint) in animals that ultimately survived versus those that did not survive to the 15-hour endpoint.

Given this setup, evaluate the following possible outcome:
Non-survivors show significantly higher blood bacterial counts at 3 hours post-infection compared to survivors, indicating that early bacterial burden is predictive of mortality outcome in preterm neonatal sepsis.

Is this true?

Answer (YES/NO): YES